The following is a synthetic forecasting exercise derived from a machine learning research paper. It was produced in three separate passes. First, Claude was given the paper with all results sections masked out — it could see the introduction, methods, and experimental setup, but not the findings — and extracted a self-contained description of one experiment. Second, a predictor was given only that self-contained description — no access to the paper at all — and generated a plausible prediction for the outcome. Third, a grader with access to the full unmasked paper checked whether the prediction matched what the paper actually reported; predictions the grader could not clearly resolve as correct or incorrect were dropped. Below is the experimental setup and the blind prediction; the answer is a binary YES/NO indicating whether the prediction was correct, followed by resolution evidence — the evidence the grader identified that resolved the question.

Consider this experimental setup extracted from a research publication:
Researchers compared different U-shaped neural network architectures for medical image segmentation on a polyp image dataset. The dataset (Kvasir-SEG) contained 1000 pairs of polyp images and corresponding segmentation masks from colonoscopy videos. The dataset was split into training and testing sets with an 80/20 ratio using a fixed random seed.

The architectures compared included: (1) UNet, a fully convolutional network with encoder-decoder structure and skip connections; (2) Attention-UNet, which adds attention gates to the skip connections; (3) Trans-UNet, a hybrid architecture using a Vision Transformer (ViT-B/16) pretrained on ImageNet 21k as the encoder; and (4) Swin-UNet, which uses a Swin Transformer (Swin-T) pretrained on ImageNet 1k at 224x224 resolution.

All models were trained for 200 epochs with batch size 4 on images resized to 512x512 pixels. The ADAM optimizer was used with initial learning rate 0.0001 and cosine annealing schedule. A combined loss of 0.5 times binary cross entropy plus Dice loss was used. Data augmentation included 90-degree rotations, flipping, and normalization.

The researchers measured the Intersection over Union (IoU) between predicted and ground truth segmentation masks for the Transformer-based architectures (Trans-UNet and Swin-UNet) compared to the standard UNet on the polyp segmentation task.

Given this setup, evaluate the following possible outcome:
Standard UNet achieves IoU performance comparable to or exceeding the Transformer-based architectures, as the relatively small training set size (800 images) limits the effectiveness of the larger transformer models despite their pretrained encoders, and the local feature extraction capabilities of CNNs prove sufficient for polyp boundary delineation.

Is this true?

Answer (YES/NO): YES